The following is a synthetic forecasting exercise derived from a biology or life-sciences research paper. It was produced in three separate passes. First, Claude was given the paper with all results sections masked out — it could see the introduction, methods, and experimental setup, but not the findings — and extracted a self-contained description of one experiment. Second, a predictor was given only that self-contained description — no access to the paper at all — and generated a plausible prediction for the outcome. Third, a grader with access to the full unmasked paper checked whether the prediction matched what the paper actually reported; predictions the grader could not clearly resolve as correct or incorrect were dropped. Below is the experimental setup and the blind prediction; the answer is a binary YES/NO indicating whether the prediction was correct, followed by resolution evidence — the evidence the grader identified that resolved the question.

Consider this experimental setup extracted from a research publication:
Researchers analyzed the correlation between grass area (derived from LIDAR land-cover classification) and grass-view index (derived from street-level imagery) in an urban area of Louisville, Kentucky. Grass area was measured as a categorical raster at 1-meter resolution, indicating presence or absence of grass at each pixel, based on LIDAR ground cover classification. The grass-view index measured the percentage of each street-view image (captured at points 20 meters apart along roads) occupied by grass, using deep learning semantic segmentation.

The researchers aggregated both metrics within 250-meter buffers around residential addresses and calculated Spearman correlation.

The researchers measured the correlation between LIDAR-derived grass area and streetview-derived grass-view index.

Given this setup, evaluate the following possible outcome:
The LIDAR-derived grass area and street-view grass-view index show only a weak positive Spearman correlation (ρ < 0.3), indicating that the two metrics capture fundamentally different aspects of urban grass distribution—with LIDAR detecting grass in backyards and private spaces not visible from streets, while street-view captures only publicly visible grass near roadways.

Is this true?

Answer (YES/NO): NO